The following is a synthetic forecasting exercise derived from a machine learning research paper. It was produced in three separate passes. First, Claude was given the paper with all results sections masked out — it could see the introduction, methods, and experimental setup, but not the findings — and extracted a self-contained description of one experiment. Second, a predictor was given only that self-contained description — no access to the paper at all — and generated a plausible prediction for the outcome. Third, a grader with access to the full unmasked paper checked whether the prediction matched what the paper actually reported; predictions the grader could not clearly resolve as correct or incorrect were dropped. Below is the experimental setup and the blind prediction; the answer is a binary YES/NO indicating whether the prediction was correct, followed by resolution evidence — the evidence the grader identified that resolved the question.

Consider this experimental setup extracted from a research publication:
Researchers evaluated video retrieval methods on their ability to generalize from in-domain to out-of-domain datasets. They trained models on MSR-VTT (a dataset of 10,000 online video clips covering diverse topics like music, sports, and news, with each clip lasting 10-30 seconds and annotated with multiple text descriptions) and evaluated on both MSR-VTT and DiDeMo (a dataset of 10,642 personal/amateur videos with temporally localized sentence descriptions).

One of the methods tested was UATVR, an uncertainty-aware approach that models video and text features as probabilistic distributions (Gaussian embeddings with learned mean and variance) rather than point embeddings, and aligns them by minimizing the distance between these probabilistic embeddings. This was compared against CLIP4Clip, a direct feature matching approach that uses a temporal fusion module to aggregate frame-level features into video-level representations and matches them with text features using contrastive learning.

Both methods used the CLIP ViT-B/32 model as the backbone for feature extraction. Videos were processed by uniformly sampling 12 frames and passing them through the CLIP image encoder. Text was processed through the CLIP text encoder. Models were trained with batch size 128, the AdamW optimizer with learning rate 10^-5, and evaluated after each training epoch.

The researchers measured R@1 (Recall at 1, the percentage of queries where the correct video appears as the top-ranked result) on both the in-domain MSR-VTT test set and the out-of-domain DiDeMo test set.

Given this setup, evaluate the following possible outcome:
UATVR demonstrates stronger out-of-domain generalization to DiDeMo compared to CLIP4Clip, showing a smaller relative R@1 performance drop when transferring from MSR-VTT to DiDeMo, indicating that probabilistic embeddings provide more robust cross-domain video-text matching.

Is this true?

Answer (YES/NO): NO